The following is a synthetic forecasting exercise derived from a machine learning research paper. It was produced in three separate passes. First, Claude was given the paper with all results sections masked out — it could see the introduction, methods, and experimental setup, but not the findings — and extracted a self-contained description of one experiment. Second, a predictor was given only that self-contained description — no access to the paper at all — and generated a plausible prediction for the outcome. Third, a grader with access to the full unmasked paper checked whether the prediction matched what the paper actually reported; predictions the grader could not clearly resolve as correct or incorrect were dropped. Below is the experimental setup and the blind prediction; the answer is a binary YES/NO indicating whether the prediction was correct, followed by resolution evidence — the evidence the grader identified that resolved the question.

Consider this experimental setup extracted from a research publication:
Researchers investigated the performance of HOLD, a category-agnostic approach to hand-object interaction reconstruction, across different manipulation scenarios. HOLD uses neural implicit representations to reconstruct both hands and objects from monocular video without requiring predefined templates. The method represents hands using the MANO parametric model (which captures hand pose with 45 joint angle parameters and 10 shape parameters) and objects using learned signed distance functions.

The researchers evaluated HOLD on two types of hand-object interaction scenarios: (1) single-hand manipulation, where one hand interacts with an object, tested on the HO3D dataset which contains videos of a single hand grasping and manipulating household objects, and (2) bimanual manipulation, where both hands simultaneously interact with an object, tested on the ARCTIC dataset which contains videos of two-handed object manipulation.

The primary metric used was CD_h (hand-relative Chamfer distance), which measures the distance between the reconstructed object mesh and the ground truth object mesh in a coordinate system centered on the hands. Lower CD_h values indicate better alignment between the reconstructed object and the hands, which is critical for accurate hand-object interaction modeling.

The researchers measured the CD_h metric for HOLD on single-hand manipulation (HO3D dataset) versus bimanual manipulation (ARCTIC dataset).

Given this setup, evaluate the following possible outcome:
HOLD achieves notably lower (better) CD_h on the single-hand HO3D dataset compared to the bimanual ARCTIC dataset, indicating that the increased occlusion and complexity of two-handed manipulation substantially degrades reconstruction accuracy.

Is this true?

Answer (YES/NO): YES